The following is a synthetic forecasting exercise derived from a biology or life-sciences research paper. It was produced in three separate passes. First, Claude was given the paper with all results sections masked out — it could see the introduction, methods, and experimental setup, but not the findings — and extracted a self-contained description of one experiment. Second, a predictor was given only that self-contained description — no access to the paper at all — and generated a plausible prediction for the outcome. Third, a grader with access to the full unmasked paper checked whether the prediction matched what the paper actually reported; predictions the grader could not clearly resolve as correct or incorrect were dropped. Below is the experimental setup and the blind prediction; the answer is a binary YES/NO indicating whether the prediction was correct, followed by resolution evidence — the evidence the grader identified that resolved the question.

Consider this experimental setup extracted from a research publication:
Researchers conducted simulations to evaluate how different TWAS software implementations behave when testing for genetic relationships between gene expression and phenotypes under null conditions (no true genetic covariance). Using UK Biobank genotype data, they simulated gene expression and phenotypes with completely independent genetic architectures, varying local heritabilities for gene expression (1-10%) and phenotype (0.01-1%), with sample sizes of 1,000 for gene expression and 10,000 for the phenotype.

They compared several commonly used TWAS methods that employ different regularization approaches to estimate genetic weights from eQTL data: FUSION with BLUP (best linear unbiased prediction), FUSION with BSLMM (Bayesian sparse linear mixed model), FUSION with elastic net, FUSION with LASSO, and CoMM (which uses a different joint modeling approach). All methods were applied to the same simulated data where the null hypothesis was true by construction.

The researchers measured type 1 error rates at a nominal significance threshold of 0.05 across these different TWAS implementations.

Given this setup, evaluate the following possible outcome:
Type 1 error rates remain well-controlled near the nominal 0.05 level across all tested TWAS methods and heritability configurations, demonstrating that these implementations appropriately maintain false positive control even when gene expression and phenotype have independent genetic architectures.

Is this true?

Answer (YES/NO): NO